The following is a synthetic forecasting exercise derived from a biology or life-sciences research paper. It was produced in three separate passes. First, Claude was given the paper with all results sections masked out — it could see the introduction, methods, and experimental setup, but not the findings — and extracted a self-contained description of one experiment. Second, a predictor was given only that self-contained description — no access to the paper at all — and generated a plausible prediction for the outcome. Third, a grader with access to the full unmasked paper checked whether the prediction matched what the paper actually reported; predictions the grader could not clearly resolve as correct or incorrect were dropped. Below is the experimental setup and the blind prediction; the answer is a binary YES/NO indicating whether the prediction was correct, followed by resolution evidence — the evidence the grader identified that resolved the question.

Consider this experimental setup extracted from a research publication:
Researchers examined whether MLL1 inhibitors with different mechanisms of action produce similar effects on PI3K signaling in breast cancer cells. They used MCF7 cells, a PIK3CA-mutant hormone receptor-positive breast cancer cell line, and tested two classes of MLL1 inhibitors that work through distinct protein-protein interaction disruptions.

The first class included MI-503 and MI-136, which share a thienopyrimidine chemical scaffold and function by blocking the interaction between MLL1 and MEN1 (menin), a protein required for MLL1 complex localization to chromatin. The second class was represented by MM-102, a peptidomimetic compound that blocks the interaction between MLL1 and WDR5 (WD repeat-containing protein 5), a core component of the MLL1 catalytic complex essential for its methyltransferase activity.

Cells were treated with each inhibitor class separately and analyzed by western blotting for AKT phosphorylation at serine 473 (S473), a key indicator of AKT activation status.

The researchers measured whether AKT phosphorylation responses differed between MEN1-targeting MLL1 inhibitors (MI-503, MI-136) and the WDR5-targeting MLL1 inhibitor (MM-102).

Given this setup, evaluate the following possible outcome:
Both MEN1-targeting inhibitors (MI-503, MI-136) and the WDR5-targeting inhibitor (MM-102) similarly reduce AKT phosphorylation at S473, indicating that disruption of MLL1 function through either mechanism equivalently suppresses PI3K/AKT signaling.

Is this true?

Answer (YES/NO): NO